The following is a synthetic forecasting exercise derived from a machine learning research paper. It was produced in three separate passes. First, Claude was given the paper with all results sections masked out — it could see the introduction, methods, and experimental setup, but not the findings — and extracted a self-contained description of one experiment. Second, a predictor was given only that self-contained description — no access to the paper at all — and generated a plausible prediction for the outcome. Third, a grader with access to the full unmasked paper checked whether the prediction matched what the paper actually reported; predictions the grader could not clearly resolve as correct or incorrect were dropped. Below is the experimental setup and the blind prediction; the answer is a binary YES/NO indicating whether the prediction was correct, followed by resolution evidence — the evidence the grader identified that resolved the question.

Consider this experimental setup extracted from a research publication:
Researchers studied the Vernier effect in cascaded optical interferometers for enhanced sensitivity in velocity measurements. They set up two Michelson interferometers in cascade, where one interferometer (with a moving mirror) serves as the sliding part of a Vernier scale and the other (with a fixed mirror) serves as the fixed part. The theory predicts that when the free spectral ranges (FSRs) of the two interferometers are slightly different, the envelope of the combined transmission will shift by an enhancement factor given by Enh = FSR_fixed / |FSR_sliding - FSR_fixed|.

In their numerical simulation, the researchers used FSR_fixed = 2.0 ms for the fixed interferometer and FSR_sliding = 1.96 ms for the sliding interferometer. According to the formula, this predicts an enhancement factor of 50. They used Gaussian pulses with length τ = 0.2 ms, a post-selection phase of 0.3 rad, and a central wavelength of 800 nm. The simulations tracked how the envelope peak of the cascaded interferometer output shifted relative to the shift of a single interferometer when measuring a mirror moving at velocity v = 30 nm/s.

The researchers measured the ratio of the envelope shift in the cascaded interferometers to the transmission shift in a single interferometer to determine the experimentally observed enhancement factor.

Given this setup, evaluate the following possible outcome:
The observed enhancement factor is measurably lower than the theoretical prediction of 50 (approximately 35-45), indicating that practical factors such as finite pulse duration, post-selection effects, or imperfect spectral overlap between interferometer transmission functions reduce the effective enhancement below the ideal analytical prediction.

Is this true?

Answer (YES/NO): NO